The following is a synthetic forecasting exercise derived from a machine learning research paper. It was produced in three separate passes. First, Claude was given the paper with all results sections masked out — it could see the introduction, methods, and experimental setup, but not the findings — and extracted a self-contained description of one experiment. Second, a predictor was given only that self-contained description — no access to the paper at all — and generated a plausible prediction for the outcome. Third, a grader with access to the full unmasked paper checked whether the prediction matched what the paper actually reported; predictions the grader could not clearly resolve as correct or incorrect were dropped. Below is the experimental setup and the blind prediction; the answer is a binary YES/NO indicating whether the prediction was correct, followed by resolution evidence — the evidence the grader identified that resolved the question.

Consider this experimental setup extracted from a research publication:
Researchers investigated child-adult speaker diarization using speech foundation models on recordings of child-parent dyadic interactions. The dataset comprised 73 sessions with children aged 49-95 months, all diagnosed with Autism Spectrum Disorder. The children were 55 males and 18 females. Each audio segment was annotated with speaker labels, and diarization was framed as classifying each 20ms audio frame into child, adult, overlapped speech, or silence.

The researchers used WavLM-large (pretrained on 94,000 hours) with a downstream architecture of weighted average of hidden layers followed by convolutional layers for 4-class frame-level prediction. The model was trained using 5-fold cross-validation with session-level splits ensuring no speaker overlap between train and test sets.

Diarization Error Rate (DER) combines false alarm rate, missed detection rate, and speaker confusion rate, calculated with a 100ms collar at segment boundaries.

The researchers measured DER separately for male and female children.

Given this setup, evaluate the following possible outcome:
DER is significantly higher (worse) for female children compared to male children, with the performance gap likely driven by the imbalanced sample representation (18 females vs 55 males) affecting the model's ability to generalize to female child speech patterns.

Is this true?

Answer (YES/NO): NO